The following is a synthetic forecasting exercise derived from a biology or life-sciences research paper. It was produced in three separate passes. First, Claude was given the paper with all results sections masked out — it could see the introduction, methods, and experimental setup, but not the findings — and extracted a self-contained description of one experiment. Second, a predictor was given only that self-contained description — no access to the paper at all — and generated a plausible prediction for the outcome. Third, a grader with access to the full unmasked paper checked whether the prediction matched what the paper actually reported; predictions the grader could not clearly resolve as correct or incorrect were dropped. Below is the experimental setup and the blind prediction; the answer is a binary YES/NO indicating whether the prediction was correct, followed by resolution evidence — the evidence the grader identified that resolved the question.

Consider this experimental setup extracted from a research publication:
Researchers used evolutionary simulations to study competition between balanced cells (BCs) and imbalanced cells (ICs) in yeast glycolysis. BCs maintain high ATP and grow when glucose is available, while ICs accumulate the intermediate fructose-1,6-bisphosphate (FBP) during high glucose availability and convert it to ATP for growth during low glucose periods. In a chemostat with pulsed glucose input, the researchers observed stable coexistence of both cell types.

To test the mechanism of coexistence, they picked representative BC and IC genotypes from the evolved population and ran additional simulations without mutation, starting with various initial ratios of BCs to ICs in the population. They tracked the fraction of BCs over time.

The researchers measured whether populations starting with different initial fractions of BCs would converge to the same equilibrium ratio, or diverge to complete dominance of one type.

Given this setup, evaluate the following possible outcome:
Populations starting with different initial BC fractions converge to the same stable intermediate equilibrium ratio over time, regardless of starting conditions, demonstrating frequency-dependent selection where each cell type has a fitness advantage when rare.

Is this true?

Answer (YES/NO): NO